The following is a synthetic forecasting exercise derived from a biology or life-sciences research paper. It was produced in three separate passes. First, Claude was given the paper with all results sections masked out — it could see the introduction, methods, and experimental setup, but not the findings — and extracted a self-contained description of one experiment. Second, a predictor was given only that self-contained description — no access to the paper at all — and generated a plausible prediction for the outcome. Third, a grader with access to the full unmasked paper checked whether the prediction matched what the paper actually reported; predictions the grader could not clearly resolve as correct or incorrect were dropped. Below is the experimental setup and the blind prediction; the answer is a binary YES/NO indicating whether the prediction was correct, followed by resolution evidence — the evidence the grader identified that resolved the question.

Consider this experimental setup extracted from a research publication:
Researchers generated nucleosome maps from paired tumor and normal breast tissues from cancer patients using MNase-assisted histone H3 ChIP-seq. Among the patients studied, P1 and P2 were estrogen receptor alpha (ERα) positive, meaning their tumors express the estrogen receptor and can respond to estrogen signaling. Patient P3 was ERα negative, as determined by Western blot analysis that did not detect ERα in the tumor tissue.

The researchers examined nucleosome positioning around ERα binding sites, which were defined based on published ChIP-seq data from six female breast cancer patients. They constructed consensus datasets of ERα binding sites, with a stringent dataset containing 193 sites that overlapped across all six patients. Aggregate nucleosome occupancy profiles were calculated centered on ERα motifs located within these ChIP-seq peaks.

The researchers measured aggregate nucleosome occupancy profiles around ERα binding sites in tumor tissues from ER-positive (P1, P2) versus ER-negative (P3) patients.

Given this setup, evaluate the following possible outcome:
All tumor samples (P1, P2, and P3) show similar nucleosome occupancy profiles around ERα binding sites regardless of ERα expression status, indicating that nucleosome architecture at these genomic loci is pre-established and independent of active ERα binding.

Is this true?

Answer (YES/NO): NO